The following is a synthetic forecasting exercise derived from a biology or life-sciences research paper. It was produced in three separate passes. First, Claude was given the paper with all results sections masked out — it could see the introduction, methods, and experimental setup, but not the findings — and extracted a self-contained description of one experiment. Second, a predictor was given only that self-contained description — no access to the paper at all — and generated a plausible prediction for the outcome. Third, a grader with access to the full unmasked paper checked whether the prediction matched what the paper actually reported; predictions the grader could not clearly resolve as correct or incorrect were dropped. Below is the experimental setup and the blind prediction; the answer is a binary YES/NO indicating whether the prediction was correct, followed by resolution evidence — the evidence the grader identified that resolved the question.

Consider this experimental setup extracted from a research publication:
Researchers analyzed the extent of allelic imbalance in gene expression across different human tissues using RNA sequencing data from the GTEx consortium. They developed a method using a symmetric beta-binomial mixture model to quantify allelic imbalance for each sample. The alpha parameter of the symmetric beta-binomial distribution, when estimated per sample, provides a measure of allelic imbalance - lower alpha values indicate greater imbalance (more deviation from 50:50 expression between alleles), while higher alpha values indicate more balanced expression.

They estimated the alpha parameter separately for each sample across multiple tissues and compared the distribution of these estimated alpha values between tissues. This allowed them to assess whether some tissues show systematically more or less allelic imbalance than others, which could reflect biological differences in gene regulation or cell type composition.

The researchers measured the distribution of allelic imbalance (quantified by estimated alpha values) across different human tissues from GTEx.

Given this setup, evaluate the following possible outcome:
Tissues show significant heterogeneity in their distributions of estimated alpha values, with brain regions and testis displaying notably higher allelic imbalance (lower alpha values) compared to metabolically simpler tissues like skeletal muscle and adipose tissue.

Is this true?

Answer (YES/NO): NO